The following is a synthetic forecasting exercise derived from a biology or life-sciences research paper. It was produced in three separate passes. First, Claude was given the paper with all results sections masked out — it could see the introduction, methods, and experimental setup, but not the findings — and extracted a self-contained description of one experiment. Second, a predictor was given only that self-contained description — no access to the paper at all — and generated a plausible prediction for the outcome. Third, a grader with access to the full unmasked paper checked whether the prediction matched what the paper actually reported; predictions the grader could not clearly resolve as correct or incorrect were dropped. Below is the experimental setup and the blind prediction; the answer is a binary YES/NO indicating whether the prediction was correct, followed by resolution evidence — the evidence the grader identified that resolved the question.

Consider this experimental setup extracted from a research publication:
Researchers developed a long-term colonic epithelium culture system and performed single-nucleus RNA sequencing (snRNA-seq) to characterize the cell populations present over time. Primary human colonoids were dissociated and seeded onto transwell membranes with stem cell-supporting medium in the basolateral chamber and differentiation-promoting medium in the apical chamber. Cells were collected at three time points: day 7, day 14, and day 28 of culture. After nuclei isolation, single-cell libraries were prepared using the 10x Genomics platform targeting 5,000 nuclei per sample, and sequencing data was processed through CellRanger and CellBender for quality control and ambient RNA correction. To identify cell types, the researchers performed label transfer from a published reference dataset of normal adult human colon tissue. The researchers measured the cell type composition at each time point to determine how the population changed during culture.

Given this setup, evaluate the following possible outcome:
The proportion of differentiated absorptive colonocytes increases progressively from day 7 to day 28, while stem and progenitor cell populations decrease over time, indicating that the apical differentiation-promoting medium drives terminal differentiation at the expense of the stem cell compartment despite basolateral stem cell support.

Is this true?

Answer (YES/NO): NO